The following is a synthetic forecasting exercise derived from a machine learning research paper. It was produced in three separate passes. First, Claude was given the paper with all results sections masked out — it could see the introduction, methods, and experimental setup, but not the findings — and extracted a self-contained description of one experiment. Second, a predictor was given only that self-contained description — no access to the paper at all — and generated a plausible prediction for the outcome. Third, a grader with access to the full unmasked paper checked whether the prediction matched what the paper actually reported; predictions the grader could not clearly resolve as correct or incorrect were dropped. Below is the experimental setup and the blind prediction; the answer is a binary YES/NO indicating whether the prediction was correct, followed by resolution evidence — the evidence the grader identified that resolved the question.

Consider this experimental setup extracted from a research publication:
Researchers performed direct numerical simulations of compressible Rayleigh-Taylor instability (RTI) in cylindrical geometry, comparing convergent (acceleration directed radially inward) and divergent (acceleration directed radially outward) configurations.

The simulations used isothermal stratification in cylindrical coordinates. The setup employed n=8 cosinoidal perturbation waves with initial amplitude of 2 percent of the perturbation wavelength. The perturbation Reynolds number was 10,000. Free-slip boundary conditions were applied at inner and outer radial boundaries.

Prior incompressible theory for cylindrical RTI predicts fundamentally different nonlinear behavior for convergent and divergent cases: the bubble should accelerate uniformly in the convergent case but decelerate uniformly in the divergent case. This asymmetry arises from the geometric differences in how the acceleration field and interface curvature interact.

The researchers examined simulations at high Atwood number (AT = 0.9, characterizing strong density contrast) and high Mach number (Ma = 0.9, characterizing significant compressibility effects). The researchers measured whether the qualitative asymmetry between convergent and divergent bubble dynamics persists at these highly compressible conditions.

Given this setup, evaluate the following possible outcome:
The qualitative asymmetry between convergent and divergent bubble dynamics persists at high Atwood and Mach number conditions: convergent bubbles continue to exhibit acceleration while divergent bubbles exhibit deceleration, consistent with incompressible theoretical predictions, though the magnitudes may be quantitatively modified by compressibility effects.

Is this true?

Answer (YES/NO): NO